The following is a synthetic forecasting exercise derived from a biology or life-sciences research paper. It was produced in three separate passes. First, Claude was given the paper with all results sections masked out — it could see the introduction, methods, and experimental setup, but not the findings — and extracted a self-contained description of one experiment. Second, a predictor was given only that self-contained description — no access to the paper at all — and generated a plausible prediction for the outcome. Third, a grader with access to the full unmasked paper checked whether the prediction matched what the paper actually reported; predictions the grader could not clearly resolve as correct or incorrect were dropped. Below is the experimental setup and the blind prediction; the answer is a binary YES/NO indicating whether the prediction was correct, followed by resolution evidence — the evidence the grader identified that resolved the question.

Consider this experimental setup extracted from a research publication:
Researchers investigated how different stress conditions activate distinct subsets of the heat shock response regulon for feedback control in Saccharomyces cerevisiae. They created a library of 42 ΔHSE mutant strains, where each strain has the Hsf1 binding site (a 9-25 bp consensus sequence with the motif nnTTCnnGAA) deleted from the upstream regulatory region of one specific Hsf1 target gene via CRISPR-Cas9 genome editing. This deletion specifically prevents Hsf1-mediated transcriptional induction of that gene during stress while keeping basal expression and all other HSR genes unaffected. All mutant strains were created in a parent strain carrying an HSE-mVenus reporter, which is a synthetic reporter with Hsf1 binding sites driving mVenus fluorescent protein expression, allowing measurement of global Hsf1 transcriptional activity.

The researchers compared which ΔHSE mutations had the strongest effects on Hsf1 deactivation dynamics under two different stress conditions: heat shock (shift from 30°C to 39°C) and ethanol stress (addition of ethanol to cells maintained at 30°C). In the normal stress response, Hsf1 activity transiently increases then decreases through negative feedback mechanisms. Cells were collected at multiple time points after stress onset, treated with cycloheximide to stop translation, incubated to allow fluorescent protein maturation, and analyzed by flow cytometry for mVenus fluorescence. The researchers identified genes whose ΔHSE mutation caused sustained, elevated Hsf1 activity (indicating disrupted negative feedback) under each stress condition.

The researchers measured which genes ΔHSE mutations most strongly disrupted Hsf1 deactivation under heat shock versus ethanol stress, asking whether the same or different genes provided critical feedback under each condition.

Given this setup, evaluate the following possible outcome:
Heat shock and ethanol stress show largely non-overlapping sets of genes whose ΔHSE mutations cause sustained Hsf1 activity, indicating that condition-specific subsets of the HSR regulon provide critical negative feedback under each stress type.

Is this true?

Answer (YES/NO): YES